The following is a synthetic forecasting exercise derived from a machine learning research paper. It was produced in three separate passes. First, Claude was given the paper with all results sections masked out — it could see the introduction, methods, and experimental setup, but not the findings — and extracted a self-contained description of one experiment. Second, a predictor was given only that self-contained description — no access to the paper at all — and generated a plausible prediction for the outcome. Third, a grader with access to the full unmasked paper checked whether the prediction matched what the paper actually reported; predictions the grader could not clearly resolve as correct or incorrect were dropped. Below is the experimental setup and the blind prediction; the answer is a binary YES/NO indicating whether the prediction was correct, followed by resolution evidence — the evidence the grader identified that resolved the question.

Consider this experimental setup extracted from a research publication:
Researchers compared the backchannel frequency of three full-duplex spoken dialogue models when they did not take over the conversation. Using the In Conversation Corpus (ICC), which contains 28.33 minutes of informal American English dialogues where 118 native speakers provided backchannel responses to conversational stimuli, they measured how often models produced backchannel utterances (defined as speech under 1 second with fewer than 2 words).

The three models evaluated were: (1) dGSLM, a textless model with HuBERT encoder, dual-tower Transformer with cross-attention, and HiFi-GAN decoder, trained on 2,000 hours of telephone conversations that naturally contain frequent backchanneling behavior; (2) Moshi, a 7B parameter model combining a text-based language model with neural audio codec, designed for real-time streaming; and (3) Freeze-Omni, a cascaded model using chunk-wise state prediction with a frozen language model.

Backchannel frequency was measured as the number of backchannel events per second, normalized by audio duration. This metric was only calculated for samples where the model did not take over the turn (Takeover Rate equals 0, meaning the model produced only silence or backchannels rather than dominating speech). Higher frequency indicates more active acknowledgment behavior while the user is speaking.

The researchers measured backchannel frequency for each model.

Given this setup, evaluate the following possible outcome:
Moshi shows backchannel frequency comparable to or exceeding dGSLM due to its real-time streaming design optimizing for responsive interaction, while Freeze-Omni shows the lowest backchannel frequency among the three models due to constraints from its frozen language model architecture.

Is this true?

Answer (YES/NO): NO